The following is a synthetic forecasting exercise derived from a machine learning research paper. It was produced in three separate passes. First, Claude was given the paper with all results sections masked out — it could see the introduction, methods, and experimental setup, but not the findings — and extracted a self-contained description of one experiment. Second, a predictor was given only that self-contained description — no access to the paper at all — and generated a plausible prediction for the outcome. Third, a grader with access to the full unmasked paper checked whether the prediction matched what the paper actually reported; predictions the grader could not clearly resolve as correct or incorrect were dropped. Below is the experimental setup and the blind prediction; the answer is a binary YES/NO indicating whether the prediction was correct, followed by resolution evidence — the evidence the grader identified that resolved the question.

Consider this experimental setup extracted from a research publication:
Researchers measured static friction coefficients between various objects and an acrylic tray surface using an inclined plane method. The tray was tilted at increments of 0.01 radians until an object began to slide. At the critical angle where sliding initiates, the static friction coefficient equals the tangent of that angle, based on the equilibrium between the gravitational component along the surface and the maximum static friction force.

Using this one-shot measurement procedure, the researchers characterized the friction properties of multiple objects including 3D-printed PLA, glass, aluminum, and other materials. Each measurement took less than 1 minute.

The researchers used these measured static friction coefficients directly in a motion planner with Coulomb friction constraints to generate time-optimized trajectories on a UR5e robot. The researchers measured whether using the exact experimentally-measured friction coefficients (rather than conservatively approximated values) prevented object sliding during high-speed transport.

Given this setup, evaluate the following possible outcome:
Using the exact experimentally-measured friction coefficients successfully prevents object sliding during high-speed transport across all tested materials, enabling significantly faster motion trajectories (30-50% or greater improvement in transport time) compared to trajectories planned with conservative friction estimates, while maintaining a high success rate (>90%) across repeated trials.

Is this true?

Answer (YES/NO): NO